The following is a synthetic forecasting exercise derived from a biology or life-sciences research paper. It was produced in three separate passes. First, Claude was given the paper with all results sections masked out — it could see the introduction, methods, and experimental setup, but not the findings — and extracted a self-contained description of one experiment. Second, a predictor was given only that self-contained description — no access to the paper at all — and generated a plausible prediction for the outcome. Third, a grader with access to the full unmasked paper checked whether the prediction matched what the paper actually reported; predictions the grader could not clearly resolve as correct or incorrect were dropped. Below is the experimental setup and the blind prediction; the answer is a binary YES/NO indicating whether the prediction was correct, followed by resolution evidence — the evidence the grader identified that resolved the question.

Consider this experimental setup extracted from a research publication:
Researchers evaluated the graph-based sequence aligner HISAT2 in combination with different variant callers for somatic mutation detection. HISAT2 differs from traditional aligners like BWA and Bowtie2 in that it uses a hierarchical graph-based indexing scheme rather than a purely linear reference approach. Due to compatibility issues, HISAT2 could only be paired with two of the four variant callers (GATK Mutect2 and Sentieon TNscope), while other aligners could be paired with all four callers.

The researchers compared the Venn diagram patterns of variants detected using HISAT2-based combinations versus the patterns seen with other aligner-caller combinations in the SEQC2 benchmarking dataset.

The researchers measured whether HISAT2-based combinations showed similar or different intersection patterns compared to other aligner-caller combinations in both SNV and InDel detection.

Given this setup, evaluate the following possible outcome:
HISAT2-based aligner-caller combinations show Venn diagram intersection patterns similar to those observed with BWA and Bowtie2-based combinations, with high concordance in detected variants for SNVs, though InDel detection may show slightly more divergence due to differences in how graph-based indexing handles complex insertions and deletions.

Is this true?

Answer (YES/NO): NO